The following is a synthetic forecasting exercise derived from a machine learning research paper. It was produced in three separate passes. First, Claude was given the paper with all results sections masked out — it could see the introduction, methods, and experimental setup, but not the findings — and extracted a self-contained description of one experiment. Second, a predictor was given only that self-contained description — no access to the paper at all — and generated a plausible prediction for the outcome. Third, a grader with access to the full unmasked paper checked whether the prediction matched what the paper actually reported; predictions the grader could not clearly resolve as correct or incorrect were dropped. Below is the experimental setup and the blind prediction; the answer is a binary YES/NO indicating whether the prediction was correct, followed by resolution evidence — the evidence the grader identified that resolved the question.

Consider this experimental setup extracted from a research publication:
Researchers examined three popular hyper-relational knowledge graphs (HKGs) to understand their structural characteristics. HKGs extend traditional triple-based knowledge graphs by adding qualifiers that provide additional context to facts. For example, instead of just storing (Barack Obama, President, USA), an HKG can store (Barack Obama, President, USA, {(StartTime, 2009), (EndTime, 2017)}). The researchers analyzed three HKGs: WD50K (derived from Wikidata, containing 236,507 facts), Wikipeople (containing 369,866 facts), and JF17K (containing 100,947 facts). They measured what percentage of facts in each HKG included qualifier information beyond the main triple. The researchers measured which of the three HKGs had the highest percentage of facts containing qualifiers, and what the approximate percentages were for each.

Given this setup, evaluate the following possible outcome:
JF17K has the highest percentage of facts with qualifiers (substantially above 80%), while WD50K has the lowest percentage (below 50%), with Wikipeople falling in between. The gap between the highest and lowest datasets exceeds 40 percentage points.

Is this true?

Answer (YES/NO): NO